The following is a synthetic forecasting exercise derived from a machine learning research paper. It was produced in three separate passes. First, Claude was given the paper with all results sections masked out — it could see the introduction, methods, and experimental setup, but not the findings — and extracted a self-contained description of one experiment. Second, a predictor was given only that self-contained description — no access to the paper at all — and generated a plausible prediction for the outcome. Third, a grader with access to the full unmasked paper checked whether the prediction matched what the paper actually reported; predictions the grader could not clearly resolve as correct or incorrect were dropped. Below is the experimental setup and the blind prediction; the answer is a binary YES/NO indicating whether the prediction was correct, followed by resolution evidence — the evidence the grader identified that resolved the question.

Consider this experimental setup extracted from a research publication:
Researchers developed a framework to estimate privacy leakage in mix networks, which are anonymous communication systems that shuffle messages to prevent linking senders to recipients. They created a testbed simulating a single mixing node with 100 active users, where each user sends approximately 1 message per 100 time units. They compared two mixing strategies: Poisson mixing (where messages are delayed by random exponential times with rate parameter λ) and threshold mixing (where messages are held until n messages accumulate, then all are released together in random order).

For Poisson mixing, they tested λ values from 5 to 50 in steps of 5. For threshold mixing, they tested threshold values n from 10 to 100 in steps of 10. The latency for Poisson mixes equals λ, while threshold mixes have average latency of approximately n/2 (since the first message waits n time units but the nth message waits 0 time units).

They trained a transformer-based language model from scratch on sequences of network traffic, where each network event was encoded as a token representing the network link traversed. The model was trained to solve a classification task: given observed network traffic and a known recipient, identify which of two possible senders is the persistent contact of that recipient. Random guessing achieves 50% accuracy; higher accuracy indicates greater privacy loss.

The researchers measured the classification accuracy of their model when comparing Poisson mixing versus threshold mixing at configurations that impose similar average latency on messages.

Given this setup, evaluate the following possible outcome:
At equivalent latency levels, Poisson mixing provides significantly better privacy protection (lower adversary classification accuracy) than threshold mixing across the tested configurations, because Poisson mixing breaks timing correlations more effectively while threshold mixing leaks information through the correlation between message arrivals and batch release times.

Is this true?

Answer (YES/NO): NO